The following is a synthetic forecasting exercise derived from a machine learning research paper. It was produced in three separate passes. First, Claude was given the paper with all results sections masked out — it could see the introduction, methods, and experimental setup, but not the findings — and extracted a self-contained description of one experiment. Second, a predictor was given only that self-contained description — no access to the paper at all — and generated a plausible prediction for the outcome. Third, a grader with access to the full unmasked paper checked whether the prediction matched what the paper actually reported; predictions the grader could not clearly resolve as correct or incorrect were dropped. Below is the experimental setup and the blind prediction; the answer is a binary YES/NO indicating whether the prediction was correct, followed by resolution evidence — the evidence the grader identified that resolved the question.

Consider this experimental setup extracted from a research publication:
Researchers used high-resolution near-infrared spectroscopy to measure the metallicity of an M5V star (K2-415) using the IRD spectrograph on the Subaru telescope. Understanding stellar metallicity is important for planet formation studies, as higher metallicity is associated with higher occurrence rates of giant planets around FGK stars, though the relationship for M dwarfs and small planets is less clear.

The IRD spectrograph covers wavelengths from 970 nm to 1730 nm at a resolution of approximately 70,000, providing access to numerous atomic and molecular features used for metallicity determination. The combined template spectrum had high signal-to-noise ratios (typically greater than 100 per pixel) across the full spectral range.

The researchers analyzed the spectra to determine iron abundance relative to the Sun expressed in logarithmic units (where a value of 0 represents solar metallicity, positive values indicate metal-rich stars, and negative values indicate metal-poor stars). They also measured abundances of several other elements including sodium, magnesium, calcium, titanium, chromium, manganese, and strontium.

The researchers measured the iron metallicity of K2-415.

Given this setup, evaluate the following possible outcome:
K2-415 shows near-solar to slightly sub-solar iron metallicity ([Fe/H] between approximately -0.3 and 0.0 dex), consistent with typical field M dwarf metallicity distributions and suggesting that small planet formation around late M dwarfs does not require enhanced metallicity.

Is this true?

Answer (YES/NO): YES